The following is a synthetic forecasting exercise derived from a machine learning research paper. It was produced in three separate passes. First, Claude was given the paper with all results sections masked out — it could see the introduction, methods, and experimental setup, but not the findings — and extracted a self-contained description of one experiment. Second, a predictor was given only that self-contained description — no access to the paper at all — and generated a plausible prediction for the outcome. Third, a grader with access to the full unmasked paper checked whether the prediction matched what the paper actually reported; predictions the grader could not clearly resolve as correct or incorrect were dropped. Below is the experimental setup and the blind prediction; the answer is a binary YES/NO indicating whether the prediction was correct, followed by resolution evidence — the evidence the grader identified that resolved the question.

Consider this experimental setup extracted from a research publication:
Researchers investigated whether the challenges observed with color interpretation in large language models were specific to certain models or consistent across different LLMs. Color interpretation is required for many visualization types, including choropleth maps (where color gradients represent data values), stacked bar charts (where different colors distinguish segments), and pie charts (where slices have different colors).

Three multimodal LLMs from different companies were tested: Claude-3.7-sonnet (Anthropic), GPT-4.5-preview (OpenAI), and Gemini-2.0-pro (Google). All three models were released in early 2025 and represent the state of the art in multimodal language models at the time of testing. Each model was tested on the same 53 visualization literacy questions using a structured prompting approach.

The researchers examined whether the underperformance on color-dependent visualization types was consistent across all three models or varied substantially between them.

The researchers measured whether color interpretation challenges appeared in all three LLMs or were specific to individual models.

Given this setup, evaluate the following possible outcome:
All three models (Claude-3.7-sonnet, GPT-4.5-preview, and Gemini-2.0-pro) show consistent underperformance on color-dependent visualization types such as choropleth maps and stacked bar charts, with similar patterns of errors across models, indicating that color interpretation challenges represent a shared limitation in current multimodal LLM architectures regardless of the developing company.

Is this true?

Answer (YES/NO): YES